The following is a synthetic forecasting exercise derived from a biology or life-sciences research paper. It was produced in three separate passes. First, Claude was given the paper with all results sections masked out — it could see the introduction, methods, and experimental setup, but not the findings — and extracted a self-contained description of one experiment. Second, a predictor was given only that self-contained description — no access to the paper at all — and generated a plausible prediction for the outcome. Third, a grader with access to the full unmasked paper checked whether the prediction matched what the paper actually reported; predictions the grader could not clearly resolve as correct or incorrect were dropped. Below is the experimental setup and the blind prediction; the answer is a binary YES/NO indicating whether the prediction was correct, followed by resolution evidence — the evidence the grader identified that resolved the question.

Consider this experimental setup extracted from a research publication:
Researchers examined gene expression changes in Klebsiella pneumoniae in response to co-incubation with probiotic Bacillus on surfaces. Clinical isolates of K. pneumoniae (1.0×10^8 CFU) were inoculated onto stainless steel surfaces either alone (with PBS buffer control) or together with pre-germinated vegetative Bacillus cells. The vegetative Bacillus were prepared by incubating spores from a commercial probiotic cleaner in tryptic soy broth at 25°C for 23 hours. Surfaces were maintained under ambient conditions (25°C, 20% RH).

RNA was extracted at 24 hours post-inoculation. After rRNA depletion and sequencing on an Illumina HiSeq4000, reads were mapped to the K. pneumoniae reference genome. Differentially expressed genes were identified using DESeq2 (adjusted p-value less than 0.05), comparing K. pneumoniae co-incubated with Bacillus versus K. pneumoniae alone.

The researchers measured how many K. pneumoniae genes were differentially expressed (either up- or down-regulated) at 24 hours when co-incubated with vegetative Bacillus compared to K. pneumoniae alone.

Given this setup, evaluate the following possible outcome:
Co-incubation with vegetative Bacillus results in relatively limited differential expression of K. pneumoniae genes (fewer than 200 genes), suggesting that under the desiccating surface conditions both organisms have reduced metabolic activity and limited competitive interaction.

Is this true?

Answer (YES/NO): YES